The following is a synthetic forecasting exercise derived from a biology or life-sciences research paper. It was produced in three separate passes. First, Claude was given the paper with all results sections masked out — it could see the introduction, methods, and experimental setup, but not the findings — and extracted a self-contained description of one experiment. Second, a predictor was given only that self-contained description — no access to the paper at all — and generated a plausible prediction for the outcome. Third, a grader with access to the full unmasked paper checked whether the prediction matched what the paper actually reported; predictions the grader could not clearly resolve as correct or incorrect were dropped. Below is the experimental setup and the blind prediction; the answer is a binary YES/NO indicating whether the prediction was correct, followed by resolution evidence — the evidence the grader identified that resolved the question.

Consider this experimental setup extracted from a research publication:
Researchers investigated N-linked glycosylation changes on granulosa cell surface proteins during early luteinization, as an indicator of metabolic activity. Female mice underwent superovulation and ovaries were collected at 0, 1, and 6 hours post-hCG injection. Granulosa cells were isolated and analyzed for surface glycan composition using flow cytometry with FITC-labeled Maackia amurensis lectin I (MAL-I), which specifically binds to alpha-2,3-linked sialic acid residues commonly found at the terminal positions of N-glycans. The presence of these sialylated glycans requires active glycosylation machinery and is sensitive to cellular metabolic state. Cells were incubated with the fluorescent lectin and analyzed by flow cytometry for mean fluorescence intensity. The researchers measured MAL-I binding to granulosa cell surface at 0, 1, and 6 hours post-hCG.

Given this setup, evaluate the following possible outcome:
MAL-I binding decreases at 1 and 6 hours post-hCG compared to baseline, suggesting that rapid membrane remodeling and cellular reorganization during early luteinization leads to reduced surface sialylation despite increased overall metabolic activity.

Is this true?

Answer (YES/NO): YES